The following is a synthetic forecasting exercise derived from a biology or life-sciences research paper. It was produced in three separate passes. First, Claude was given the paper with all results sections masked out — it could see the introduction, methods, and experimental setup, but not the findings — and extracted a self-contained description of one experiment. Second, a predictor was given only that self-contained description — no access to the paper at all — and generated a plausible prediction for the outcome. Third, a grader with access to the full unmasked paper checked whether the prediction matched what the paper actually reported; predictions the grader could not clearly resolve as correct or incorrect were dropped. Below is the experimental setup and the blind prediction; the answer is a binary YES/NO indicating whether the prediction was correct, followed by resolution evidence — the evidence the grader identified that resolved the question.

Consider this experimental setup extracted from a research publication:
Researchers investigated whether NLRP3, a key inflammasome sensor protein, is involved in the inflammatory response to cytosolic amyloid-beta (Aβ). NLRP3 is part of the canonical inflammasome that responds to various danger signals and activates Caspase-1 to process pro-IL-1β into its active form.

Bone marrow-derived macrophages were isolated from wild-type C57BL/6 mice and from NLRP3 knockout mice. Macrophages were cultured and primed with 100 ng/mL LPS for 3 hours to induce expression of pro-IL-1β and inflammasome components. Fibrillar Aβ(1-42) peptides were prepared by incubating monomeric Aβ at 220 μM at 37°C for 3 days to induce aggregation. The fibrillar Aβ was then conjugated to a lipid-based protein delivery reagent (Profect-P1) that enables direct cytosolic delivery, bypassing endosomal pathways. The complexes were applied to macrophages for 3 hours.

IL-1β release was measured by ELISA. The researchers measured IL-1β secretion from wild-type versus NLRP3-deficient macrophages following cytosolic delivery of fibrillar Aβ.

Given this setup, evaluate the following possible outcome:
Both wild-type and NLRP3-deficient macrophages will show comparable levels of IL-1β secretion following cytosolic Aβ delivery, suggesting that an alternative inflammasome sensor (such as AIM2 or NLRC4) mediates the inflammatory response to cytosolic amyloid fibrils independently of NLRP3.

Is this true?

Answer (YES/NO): NO